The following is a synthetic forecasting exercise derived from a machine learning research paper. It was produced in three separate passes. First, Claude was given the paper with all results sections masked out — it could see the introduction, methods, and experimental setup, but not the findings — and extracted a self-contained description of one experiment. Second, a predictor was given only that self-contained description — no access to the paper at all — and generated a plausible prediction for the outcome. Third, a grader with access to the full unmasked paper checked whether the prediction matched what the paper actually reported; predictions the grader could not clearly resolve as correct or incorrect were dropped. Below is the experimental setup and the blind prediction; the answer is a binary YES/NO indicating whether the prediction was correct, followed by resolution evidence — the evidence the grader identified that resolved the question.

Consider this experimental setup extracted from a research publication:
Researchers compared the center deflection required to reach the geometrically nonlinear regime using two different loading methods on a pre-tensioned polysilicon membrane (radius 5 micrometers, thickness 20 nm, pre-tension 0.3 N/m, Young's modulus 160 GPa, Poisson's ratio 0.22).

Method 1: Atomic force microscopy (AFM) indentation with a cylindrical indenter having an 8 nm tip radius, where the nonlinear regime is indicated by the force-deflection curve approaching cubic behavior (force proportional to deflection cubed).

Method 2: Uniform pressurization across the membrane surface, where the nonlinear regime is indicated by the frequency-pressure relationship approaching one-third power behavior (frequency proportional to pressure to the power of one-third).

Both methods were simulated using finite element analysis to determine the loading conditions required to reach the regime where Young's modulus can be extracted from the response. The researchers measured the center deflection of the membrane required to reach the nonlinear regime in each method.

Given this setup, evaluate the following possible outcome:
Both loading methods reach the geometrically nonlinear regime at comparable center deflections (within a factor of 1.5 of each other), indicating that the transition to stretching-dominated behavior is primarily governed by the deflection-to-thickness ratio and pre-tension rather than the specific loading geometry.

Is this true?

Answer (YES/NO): NO